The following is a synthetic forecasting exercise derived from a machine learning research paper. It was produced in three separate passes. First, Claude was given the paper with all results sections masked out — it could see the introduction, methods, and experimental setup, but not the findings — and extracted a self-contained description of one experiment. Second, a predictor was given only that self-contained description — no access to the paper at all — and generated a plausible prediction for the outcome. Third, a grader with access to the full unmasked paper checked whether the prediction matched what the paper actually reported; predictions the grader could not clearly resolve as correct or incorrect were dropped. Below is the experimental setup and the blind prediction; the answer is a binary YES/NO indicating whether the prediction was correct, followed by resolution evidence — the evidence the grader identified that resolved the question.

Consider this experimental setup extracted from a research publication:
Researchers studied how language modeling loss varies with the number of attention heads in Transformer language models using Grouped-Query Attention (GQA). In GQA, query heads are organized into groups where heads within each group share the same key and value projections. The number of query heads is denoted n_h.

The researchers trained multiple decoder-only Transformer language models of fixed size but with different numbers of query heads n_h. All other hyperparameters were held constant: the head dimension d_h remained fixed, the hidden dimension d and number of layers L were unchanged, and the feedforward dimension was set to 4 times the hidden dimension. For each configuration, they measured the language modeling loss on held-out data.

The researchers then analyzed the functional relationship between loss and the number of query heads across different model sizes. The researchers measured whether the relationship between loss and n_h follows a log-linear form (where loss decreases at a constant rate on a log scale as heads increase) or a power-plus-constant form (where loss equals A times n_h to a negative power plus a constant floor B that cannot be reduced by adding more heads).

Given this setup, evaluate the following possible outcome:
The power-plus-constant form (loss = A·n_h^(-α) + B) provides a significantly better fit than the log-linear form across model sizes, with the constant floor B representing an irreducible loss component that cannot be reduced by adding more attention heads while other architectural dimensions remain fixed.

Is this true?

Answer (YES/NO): YES